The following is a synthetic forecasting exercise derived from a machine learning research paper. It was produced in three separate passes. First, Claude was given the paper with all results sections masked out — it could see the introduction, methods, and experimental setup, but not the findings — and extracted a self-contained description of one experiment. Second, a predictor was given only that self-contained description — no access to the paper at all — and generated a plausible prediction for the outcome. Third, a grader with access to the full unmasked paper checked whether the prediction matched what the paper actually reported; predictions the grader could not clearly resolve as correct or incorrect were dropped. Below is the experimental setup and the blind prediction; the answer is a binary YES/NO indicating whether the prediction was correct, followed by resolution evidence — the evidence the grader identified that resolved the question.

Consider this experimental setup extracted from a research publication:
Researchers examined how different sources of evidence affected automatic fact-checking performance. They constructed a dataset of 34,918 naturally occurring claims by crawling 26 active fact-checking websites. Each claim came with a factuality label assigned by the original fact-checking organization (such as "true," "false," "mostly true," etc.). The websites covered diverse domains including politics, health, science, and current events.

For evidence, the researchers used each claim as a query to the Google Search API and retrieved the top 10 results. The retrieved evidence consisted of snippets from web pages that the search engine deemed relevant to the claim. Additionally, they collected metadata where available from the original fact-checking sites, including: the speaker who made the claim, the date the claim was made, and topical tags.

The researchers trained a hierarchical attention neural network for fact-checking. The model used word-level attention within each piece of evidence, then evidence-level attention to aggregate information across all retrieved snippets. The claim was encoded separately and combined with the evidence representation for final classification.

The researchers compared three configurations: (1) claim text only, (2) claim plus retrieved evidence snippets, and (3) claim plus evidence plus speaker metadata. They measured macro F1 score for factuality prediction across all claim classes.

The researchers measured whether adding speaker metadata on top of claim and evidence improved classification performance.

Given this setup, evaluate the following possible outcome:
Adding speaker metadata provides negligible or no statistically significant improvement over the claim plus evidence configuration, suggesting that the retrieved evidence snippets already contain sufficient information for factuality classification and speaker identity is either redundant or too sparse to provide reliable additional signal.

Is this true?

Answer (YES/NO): NO